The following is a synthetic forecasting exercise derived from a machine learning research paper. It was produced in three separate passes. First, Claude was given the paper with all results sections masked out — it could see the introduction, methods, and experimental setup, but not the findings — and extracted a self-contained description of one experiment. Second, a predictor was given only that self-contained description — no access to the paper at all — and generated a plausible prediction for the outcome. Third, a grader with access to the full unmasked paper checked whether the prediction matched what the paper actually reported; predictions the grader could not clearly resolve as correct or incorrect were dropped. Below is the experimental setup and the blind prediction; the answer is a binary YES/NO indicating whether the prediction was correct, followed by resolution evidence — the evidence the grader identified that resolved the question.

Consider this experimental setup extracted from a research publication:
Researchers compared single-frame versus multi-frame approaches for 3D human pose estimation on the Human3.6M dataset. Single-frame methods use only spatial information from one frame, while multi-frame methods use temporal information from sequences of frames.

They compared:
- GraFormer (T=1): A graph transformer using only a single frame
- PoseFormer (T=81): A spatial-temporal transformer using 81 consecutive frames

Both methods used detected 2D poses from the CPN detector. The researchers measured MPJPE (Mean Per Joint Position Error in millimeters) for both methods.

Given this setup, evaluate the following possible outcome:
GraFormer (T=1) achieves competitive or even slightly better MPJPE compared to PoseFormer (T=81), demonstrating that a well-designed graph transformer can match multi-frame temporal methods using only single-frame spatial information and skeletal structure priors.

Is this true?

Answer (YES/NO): NO